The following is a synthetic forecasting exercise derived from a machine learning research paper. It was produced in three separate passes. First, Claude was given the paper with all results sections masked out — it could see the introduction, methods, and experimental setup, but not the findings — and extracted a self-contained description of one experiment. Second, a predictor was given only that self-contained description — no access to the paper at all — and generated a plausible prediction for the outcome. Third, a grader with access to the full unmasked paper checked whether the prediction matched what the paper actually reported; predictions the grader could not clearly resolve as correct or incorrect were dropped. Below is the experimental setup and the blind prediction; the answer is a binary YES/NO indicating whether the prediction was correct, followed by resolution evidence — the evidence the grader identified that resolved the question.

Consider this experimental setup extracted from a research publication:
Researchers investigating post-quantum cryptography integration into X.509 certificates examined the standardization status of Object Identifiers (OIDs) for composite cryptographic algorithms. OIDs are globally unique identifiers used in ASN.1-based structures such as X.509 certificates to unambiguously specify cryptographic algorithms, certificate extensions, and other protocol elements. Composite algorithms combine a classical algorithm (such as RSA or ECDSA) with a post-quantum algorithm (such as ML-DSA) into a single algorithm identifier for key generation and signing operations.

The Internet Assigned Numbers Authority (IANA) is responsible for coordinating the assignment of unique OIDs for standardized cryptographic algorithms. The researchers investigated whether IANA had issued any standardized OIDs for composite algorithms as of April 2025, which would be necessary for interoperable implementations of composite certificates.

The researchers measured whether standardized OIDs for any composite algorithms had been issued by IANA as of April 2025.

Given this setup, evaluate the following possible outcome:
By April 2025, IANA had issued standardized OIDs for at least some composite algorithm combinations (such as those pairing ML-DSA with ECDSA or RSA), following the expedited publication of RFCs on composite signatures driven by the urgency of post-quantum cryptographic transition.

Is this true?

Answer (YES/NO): NO